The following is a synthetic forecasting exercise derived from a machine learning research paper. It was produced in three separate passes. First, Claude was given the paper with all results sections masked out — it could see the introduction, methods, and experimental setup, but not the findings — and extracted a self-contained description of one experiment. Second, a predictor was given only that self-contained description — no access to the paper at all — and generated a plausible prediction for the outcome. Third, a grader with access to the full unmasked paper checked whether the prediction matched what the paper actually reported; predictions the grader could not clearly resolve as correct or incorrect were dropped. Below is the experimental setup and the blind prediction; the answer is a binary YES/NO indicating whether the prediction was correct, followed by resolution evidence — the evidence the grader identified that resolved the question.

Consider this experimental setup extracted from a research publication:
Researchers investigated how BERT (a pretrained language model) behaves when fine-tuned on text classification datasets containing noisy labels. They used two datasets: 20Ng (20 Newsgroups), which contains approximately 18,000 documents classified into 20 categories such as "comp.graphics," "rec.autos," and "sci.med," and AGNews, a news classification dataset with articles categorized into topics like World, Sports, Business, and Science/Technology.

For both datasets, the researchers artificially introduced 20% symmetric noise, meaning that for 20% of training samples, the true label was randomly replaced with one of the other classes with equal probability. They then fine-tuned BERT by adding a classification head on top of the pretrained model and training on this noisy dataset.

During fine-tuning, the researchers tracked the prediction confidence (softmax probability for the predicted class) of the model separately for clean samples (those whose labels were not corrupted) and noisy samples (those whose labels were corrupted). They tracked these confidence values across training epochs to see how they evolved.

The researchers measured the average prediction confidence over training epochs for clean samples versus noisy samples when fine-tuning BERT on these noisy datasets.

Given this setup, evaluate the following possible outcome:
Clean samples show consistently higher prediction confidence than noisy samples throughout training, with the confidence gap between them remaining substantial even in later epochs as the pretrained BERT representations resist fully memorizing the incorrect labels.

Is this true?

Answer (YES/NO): NO